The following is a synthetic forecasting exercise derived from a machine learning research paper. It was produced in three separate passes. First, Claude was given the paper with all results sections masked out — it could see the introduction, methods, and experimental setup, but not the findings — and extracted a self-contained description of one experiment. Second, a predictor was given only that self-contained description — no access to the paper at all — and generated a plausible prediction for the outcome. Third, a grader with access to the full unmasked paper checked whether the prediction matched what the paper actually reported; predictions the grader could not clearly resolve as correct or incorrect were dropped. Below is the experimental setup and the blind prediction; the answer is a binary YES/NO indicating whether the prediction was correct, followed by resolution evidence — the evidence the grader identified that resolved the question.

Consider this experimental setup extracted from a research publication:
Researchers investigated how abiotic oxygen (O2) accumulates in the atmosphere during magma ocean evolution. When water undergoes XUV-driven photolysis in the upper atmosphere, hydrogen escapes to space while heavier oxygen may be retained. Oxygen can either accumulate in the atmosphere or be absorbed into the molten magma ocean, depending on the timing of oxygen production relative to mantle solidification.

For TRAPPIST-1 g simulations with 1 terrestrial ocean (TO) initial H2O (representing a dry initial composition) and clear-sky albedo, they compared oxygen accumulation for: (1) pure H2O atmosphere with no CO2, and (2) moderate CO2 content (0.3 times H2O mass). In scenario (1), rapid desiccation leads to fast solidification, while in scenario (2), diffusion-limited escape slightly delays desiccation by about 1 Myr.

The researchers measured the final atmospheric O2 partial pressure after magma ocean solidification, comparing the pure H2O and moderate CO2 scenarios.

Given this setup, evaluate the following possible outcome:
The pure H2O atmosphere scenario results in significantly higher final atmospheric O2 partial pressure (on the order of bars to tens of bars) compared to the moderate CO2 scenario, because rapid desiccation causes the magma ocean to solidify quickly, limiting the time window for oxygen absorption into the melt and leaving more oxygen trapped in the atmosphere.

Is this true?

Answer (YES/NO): NO